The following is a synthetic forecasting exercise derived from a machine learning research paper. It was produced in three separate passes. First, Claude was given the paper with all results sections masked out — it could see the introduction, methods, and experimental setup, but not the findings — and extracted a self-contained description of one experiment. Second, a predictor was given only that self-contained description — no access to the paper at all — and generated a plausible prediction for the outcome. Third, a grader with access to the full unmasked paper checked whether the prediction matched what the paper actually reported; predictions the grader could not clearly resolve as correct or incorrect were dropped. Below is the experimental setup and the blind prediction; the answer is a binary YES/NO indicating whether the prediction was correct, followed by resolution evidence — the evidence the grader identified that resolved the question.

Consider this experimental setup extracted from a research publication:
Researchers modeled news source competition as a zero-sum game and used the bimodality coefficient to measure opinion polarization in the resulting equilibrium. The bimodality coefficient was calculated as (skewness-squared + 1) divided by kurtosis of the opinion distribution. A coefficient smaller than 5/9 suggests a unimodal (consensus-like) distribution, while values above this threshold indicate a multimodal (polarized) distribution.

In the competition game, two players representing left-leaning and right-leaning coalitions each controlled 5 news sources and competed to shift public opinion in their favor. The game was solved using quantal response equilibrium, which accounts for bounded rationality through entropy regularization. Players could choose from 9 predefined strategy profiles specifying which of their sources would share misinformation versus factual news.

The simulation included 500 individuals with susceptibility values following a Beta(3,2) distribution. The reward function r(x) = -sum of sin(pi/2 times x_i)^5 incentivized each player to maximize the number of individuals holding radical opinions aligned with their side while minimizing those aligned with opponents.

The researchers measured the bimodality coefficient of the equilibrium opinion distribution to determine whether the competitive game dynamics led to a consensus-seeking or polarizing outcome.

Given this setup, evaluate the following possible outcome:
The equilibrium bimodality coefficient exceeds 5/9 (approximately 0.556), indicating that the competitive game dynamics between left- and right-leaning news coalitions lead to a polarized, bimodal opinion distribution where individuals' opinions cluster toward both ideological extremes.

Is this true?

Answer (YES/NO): YES